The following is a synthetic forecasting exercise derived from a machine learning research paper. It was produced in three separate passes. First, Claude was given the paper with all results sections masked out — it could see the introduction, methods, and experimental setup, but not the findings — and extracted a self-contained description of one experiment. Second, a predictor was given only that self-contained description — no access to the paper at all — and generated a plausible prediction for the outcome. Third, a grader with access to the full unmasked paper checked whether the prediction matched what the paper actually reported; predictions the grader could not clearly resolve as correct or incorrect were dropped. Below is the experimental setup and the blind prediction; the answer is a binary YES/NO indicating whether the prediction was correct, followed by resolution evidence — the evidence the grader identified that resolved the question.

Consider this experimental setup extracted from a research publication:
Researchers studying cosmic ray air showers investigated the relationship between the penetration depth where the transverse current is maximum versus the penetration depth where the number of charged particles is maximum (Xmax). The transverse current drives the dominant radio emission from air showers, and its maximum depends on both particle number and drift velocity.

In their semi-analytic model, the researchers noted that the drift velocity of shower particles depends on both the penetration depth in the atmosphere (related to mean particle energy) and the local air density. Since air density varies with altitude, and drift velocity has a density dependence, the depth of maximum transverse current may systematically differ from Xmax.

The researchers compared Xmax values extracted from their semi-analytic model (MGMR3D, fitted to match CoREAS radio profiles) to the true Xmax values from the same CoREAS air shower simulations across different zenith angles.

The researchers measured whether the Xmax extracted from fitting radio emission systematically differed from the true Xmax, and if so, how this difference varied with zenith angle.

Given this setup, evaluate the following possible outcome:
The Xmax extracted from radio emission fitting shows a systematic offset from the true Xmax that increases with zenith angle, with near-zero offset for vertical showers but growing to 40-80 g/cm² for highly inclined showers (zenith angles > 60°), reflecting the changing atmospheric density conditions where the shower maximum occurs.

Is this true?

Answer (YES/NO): NO